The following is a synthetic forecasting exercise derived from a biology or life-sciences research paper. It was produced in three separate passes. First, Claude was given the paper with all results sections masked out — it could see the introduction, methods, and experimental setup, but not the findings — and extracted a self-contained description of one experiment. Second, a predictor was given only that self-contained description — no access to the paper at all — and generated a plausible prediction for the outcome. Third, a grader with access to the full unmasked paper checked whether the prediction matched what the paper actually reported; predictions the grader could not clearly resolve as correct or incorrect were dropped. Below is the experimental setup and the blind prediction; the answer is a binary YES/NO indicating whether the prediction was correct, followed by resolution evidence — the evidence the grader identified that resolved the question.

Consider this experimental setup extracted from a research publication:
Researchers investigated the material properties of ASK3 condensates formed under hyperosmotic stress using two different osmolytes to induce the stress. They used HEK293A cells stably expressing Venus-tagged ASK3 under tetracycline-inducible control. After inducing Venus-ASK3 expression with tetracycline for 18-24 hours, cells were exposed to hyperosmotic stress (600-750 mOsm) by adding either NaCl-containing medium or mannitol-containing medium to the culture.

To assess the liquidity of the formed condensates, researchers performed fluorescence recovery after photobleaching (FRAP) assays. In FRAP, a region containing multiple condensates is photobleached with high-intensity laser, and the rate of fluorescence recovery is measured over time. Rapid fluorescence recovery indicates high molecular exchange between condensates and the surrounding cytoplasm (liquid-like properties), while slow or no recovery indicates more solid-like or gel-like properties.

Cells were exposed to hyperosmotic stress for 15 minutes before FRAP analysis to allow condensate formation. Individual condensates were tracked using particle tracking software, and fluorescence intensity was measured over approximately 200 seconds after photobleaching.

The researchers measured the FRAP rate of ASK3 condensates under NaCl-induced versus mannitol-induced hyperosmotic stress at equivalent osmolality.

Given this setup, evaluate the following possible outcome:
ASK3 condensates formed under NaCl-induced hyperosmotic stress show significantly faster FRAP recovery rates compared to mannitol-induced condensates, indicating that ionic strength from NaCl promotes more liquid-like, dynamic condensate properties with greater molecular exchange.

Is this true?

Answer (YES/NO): YES